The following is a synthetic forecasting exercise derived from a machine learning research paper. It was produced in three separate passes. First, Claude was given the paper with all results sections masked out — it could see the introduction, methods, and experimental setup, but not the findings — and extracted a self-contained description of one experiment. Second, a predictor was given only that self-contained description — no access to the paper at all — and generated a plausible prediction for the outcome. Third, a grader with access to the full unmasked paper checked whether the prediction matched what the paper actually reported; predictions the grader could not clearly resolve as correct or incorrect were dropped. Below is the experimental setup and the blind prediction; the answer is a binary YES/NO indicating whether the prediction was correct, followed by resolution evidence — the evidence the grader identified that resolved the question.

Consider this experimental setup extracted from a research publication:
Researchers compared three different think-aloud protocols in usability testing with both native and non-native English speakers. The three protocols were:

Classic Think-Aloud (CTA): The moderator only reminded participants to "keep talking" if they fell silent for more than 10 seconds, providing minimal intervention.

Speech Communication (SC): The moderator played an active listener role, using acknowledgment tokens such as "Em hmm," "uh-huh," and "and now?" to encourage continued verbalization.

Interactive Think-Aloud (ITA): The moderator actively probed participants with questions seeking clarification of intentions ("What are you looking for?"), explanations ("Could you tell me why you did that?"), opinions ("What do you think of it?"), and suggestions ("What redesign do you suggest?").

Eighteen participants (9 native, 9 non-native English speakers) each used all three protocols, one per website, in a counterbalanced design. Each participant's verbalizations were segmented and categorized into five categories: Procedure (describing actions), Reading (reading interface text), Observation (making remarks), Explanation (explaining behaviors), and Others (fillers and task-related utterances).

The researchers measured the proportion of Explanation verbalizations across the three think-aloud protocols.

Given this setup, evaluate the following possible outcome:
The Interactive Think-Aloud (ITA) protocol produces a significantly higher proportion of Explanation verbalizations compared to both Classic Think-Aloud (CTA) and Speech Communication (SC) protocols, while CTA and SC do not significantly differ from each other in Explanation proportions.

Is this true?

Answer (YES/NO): YES